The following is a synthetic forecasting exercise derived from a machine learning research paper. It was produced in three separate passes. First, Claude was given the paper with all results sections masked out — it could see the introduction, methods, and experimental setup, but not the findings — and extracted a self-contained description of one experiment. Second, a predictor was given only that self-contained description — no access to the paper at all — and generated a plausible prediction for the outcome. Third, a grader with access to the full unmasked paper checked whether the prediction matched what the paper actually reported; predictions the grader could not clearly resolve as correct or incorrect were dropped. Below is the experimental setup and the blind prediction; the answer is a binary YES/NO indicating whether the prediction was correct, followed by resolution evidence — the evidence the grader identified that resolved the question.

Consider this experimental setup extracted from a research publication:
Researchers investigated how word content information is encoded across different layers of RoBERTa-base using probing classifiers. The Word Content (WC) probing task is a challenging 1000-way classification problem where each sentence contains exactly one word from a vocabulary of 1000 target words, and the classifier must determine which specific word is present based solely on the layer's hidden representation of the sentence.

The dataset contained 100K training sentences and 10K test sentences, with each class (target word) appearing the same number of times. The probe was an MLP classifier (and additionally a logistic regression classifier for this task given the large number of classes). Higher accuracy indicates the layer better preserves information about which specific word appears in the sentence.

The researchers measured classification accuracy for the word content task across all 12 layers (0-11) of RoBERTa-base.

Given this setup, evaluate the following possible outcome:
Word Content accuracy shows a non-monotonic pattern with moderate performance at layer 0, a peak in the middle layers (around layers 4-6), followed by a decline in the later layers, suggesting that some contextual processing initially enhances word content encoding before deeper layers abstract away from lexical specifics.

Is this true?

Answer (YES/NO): NO